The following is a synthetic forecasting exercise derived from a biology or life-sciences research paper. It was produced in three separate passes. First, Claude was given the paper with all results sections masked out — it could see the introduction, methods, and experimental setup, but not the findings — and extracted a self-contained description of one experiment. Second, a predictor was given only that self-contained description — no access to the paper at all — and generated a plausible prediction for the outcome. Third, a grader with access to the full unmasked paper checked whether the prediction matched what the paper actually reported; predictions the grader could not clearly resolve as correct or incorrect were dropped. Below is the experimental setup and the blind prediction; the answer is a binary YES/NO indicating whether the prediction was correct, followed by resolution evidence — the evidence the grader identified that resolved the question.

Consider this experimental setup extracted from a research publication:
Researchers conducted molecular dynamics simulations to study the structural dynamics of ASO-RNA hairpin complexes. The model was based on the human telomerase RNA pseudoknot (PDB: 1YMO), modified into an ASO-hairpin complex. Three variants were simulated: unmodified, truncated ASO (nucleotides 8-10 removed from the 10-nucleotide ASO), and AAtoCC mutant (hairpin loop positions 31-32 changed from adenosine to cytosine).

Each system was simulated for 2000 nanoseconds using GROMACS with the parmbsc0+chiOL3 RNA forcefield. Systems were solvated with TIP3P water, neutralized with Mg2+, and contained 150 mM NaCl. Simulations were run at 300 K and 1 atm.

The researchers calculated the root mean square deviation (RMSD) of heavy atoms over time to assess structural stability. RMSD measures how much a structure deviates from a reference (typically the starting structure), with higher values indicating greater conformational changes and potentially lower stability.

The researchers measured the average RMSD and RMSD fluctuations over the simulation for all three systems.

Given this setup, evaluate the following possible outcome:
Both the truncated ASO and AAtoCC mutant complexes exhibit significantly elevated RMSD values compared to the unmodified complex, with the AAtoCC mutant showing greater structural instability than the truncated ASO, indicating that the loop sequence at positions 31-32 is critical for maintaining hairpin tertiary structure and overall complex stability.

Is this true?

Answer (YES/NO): YES